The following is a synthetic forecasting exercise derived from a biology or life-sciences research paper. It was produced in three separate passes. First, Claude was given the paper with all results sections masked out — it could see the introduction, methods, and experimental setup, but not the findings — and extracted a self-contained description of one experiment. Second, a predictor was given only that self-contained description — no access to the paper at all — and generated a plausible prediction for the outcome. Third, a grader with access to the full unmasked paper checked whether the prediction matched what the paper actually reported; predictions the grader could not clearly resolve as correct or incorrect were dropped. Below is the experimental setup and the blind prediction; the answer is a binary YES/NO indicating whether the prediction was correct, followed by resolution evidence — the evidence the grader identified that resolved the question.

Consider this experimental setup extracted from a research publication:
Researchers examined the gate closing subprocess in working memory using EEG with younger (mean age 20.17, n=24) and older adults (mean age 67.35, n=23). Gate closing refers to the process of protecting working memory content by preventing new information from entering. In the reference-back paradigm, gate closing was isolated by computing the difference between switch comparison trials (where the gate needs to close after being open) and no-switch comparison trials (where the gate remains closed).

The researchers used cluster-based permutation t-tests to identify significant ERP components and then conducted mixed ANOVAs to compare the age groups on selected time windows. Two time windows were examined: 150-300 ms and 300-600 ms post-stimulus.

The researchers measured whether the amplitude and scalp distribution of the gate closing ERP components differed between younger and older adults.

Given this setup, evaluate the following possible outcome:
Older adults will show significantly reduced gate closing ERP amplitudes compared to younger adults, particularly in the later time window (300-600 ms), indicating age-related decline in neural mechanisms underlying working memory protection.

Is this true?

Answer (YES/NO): NO